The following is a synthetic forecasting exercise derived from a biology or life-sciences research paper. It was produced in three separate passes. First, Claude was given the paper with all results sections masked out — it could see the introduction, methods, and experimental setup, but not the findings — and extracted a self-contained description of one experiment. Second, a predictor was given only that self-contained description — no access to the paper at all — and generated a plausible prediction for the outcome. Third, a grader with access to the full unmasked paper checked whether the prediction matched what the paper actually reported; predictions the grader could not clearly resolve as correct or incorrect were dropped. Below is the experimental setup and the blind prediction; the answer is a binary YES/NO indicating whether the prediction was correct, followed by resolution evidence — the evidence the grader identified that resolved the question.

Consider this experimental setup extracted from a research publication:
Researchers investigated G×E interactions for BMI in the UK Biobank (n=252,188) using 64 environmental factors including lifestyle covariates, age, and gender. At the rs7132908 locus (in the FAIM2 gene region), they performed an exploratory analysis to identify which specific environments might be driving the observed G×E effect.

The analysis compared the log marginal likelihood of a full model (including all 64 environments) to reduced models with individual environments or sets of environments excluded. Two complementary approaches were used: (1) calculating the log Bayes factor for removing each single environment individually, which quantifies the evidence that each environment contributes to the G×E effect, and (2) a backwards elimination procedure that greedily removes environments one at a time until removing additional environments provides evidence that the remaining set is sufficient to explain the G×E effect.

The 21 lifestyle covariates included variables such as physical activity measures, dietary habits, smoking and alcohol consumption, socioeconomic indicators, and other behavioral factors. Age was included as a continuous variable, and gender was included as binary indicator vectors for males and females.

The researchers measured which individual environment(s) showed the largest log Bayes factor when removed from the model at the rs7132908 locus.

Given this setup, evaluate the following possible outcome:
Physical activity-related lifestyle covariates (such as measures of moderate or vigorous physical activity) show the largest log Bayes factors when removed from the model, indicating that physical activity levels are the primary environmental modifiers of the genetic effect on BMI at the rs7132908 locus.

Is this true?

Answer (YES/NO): NO